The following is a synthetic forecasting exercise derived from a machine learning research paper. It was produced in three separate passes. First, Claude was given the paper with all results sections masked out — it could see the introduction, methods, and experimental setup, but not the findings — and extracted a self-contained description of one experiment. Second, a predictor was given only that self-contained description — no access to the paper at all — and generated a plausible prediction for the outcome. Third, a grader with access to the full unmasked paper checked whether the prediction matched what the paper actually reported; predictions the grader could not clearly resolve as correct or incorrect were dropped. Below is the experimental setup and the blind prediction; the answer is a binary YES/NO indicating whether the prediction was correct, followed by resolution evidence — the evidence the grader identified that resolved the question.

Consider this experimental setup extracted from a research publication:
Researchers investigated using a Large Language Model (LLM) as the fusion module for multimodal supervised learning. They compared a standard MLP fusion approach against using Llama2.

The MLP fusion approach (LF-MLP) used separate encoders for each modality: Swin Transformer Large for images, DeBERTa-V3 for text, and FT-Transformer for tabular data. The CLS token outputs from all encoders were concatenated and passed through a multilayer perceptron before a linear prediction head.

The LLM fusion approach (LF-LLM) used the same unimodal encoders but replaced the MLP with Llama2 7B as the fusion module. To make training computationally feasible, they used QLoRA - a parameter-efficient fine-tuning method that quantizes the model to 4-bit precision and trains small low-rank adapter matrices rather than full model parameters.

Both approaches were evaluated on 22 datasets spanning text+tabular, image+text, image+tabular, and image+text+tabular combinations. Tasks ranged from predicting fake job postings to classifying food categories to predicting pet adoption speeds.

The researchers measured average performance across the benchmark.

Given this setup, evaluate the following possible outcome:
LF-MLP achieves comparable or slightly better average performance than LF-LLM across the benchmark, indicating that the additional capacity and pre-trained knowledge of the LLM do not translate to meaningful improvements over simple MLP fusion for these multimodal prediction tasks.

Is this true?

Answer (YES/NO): NO